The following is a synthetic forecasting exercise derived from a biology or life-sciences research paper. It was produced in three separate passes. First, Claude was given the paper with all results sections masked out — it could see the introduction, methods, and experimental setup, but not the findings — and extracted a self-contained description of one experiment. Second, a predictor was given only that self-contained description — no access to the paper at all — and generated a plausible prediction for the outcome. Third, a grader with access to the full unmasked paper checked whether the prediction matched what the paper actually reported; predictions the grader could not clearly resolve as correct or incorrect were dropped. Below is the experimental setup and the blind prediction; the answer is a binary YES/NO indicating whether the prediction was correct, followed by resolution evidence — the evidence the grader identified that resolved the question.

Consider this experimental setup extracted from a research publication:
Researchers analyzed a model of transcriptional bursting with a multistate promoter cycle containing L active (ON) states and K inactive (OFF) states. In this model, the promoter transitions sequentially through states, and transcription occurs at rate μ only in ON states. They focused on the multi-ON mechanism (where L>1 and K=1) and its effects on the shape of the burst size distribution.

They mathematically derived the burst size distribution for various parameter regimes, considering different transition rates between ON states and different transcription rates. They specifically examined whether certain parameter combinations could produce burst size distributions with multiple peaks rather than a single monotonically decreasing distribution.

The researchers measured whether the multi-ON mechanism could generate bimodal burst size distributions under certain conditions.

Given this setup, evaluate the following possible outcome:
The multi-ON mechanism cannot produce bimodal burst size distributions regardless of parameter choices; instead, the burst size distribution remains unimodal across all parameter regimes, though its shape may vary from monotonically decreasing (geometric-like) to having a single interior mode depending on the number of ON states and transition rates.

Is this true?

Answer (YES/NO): NO